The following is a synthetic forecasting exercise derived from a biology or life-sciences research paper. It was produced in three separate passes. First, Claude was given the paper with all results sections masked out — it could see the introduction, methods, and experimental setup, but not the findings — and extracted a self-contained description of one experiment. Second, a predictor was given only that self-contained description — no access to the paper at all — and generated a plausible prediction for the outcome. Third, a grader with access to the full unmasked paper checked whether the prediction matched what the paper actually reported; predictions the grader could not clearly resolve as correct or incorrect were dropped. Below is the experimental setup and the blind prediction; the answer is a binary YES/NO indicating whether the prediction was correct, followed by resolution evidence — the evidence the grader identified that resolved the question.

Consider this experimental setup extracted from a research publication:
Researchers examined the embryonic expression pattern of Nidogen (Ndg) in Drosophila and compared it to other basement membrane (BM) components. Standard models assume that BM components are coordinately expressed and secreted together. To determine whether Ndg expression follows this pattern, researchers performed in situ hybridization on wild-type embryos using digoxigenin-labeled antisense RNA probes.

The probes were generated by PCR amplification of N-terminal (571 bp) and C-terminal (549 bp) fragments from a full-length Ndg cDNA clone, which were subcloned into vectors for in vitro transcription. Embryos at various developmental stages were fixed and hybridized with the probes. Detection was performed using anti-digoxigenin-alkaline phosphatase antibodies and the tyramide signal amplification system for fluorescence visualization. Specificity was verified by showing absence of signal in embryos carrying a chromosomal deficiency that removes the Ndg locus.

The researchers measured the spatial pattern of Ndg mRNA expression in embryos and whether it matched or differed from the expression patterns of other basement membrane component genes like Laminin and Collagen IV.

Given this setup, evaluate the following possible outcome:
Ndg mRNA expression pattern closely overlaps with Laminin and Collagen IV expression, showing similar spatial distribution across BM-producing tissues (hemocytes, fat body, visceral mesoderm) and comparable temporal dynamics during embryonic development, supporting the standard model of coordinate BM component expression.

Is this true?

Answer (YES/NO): NO